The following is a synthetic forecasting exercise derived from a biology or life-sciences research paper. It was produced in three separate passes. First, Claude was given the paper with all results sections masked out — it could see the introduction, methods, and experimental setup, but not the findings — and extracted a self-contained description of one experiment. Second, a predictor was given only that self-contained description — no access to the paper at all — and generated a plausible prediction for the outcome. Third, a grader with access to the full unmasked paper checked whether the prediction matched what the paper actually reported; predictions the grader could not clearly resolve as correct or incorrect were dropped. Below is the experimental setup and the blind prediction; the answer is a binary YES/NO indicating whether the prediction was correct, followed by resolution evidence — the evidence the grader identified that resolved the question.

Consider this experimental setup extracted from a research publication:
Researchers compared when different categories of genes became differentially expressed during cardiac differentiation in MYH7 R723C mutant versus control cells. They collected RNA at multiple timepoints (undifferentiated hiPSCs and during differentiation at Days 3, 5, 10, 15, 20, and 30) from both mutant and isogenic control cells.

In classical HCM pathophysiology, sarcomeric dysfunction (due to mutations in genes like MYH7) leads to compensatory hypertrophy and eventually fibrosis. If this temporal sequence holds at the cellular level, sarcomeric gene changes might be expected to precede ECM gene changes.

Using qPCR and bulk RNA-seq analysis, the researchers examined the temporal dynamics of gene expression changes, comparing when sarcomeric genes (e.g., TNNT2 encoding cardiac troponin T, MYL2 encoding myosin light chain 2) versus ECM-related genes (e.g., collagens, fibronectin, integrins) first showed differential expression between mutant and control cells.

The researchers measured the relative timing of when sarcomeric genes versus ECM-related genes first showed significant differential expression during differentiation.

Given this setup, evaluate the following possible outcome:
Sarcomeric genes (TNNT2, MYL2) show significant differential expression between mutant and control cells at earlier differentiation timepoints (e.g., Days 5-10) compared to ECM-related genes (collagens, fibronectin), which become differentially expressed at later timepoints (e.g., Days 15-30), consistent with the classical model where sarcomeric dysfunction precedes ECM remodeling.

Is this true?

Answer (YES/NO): NO